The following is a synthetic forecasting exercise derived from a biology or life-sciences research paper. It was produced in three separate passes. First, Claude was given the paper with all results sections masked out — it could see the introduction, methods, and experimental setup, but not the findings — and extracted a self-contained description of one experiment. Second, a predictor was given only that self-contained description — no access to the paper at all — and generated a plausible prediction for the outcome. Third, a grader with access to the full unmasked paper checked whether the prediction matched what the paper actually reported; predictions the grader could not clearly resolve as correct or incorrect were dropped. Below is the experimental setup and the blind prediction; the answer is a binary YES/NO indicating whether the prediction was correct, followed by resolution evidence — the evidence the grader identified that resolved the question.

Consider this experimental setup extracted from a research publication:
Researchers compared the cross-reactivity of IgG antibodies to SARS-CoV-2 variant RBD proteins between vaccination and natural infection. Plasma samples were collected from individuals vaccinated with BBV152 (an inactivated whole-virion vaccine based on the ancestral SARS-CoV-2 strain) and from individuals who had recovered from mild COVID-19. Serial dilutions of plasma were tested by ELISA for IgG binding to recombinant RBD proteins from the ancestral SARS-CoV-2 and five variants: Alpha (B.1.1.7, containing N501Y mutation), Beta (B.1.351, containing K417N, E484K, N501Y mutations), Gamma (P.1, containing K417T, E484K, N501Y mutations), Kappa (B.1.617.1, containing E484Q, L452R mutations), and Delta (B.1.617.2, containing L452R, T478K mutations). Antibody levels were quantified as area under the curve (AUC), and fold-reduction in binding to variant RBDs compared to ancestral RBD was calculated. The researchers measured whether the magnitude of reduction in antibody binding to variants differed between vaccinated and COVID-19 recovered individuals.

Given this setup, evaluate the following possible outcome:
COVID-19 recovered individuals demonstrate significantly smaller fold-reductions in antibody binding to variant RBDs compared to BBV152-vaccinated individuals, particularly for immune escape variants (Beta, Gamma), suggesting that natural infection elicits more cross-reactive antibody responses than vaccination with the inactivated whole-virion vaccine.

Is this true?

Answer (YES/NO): NO